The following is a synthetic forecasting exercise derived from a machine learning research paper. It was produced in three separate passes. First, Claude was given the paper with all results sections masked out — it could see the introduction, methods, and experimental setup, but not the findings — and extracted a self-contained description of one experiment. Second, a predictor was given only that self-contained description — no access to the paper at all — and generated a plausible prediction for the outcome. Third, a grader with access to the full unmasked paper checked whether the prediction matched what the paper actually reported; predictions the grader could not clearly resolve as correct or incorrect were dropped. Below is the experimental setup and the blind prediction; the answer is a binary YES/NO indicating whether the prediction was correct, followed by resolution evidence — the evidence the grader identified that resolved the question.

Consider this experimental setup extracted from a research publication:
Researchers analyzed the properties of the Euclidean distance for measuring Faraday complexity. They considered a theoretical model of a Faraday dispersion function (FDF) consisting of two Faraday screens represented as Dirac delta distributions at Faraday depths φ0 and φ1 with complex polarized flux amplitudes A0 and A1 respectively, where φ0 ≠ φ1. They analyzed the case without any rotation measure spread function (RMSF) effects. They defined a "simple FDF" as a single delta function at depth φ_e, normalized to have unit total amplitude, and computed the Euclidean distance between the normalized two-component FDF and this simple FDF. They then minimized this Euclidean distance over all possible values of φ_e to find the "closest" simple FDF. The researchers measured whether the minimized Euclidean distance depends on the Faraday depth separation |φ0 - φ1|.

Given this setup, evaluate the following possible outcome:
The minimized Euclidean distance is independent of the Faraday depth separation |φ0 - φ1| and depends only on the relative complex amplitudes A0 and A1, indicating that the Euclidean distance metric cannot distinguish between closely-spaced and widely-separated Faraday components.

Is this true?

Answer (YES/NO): YES